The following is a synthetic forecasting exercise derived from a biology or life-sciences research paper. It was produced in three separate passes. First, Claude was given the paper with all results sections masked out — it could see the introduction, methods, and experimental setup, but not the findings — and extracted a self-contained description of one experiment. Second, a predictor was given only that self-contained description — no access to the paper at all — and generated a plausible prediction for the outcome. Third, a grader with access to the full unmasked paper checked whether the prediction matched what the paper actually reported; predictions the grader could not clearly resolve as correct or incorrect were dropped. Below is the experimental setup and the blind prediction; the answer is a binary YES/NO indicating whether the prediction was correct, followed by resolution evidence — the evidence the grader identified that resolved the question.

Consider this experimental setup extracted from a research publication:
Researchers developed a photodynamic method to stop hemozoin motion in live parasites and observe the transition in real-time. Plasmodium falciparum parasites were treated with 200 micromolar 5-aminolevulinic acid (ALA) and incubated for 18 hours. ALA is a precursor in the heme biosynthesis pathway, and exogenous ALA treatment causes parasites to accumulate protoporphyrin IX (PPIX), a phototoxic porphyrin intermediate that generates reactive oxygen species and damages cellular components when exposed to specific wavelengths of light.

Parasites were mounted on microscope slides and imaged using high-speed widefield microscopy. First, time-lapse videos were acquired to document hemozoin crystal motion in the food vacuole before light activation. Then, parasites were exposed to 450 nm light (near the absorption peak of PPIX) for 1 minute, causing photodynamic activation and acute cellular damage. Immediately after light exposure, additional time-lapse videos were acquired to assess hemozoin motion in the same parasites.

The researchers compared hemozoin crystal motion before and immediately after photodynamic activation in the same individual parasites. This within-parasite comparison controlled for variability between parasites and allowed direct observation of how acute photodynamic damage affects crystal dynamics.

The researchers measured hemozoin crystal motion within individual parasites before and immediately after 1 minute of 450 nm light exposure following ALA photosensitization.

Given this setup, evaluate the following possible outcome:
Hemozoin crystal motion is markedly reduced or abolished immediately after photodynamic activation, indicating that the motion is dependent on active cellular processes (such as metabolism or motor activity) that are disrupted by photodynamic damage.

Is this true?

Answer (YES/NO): YES